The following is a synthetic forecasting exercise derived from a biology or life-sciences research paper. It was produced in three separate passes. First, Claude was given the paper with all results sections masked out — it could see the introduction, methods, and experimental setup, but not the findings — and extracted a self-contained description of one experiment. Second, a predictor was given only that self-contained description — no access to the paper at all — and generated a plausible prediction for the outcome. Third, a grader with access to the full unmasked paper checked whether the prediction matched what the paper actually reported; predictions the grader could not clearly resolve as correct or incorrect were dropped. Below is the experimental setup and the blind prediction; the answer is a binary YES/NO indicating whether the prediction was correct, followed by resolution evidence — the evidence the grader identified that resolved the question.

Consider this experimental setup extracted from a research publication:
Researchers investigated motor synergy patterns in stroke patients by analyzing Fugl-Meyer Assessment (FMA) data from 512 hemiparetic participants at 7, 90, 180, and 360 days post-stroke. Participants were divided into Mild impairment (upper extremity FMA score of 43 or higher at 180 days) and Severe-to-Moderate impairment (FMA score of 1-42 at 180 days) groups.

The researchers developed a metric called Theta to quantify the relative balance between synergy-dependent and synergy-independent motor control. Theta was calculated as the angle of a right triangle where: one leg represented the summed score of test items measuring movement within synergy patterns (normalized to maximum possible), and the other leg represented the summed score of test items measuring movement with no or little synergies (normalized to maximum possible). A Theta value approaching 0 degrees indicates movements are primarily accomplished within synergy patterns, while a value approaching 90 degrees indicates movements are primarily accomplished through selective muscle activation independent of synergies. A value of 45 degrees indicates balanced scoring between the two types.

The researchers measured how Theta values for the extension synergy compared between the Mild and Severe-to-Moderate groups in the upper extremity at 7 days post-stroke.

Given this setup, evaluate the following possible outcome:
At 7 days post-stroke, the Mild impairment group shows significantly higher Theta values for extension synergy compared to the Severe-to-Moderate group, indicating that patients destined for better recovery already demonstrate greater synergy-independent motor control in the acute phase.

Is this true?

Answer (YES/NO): YES